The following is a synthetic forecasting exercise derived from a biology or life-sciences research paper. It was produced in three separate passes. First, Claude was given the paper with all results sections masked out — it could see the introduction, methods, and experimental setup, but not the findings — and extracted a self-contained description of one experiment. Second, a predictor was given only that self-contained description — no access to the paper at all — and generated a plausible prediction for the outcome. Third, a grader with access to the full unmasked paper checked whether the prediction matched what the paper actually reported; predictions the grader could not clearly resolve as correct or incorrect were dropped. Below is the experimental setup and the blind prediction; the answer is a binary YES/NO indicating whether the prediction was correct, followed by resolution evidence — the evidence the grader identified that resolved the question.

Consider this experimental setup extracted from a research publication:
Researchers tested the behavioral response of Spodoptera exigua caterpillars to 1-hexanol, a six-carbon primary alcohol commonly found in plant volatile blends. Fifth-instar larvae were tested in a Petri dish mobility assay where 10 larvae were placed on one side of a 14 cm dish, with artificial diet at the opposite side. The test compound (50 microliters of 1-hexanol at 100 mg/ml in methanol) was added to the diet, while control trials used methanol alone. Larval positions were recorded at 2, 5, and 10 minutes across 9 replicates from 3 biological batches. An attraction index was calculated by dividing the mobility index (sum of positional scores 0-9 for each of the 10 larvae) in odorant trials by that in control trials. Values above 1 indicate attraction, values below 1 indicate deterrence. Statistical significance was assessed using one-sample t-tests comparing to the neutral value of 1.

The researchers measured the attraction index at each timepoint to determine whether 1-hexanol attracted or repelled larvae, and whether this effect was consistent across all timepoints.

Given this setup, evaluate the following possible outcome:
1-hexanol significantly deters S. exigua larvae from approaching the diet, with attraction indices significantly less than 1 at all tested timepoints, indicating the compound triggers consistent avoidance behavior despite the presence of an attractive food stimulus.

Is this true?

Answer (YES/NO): NO